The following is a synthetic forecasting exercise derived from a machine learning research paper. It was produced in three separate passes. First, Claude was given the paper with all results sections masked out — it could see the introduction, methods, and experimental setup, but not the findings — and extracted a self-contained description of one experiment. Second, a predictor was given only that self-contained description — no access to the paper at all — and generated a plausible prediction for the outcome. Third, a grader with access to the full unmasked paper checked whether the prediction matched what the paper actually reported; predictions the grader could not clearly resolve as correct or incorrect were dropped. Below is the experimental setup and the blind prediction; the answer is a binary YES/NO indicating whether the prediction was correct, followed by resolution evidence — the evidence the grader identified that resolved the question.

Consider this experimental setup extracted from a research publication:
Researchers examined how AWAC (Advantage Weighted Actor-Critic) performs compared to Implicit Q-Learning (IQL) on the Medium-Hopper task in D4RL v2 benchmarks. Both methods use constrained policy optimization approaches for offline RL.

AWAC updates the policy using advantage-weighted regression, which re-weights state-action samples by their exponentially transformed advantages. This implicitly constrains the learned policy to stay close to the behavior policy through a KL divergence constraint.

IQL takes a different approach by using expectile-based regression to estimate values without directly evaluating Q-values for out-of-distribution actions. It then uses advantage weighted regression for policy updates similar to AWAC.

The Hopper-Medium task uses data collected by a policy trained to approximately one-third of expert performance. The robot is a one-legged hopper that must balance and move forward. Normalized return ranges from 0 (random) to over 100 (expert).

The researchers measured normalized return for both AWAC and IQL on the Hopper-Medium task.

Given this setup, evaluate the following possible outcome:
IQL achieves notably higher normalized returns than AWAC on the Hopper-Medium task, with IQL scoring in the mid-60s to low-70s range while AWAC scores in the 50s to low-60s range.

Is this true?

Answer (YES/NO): NO